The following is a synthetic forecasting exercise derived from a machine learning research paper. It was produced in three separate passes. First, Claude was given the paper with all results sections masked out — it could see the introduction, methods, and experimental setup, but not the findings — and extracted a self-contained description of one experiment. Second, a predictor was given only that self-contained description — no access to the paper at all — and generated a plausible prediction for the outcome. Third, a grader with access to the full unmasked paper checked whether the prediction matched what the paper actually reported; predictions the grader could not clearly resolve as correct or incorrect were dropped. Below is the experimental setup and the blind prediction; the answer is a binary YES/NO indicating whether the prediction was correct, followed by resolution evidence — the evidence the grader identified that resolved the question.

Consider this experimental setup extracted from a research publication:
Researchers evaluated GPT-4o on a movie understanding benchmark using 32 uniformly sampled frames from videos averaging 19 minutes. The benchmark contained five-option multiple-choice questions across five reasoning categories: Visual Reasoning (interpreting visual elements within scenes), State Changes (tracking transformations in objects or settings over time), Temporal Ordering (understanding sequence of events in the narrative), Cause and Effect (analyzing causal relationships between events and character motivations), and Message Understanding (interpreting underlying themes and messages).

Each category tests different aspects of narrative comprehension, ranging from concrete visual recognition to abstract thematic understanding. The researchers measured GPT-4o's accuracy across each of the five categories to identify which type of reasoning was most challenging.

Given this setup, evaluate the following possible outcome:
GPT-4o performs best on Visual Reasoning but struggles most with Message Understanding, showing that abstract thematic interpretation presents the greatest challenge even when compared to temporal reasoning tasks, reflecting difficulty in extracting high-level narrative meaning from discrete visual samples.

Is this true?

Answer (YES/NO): NO